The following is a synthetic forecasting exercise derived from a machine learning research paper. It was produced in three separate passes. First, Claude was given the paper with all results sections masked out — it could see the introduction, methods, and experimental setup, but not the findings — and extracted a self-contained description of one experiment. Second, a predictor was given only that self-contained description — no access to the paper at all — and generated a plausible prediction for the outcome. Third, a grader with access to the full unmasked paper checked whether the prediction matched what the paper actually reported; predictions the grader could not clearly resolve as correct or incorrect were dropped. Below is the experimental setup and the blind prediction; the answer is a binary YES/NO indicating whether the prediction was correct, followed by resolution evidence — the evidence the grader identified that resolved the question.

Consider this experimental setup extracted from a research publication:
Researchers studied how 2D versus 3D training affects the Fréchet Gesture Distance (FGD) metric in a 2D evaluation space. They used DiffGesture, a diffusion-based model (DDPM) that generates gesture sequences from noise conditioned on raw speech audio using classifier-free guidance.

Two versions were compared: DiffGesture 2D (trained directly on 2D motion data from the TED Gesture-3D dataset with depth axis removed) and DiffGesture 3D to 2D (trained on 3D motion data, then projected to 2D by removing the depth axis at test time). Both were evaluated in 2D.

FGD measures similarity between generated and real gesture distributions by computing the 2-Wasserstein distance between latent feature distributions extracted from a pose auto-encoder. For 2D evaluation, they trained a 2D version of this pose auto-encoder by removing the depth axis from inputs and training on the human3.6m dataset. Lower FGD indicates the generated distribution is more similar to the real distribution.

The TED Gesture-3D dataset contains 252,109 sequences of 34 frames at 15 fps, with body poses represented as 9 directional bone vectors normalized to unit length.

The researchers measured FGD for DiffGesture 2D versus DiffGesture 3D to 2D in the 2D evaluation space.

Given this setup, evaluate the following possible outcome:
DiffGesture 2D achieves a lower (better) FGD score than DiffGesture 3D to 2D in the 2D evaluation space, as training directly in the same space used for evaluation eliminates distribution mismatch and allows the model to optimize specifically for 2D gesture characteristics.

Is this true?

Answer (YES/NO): NO